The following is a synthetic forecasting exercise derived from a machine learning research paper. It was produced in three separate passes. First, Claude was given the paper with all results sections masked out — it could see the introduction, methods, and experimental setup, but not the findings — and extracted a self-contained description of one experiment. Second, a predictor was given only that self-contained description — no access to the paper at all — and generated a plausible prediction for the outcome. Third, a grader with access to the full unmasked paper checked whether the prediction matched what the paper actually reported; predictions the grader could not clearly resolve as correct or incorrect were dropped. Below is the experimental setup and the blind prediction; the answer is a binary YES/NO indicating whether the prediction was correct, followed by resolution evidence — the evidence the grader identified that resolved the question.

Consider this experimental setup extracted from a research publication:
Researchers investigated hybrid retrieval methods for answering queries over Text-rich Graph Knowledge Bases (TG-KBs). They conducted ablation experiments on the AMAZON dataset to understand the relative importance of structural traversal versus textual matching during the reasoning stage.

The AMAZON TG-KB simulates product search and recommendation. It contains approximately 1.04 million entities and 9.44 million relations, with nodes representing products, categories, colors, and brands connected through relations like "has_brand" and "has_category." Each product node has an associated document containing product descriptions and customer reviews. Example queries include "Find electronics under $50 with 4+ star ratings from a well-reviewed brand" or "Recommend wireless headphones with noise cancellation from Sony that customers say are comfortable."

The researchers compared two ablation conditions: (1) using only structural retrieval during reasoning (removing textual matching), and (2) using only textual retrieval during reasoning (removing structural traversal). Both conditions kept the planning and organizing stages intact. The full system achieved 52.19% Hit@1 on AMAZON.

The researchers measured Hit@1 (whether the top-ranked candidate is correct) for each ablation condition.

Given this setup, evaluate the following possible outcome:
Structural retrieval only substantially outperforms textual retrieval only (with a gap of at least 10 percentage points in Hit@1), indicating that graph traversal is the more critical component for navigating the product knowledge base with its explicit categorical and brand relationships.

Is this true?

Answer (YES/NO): NO